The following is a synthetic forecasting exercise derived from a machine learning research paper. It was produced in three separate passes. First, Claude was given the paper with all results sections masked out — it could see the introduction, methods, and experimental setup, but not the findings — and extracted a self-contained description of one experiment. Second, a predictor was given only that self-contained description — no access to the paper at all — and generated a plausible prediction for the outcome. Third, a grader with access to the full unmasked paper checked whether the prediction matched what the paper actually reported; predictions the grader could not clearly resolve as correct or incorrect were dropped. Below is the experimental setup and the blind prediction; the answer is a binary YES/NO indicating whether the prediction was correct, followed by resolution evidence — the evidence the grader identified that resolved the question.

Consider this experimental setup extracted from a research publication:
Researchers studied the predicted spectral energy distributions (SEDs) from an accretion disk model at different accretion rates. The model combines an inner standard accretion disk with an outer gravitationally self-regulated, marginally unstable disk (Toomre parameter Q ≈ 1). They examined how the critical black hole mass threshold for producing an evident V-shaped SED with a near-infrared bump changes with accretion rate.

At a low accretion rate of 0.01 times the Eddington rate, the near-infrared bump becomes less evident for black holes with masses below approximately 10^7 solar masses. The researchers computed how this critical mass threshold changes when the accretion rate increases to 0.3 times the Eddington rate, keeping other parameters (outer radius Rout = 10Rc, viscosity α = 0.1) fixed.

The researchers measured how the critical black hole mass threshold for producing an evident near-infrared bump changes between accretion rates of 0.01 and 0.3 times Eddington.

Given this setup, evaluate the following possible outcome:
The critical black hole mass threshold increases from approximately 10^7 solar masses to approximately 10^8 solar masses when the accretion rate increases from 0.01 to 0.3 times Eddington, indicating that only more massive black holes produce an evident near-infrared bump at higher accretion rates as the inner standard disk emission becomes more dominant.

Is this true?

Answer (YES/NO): NO